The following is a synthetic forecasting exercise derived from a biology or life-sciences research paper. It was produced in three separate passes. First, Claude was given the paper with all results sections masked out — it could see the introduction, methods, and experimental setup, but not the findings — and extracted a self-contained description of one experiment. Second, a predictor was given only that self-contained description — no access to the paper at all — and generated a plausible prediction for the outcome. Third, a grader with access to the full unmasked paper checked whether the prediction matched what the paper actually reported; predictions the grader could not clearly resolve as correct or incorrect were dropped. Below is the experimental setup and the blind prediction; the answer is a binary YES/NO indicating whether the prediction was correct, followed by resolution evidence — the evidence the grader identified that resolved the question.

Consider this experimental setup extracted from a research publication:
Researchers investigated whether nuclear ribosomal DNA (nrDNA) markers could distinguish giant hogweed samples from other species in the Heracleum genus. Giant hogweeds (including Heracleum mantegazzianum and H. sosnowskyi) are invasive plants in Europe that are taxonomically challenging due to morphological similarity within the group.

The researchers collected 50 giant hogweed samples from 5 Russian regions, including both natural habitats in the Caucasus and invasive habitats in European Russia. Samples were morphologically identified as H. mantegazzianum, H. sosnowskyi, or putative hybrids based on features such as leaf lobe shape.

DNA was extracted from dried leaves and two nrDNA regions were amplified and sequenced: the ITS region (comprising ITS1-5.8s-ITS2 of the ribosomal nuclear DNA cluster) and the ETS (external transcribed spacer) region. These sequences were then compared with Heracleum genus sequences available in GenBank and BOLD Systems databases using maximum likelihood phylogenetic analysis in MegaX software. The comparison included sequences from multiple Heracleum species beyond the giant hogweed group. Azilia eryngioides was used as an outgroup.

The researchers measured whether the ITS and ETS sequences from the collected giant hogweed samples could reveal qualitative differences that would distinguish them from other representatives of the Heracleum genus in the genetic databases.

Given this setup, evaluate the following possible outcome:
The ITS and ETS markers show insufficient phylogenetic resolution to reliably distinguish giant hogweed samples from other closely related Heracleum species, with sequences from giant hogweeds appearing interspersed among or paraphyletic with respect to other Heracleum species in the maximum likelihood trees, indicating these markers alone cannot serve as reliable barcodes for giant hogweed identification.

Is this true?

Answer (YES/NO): NO